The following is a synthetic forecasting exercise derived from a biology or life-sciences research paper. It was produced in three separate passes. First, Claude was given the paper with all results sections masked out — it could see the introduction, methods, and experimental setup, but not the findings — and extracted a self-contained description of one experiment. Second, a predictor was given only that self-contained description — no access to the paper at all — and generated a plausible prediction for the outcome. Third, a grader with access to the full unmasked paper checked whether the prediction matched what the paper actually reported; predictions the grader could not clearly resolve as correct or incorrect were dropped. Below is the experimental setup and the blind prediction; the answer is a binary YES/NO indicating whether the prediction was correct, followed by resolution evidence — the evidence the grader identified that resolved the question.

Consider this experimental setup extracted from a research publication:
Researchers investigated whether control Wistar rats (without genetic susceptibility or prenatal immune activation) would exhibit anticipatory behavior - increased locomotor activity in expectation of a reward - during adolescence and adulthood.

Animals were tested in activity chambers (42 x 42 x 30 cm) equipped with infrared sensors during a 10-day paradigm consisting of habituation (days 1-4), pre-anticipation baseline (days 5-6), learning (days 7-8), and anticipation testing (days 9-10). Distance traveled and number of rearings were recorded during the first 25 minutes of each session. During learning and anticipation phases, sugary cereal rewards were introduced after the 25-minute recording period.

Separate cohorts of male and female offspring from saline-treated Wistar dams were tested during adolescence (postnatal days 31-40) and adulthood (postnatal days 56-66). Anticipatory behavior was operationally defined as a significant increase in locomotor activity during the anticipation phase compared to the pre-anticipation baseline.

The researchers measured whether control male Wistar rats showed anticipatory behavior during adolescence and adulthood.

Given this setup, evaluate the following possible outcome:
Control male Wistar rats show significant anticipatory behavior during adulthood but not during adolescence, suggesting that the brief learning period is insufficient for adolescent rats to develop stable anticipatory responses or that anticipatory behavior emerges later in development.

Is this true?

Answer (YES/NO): YES